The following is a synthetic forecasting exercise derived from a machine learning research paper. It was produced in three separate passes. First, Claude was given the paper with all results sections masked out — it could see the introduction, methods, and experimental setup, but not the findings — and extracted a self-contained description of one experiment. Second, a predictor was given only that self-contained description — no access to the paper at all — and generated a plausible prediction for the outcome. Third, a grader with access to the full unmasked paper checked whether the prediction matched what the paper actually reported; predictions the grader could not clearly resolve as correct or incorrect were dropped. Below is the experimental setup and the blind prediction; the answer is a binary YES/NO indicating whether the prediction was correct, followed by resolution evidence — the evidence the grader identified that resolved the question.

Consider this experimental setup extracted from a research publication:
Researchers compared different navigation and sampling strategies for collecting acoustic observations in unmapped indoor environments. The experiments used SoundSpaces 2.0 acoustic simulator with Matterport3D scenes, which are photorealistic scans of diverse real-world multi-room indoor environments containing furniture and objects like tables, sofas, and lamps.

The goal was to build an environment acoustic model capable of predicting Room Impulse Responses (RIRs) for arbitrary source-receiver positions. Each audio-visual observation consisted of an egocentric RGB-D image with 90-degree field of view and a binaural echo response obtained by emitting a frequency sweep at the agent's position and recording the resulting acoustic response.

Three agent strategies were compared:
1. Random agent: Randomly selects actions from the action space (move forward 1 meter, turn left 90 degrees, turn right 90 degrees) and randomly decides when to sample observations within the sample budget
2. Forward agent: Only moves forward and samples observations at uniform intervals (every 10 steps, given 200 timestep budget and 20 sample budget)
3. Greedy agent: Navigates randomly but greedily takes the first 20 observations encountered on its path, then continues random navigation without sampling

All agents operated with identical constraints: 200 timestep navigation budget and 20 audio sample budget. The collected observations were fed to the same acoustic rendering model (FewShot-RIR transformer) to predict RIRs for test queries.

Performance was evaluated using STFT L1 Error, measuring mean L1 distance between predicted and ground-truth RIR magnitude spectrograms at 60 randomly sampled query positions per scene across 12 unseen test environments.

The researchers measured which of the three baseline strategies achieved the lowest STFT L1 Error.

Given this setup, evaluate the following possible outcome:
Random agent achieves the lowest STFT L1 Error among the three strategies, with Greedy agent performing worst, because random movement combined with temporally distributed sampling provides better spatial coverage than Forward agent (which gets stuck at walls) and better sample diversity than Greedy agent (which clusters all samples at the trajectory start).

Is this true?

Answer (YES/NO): NO